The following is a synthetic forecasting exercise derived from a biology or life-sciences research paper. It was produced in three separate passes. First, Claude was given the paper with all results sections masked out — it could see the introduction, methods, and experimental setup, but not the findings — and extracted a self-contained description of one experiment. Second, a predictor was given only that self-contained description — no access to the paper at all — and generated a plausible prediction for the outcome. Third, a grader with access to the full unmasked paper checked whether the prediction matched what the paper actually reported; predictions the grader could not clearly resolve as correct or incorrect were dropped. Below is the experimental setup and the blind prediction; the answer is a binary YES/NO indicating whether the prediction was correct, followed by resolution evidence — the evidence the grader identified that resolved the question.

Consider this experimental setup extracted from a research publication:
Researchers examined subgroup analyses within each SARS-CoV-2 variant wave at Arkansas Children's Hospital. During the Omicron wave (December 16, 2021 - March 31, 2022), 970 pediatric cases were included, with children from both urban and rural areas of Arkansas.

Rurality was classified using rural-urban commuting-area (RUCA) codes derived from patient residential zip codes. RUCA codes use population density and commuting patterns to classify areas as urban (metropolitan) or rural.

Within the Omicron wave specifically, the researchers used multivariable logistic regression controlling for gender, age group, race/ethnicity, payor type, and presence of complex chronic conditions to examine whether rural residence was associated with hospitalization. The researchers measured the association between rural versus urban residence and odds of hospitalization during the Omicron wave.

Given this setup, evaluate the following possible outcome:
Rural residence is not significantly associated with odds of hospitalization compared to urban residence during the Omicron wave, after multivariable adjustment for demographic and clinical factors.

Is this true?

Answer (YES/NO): NO